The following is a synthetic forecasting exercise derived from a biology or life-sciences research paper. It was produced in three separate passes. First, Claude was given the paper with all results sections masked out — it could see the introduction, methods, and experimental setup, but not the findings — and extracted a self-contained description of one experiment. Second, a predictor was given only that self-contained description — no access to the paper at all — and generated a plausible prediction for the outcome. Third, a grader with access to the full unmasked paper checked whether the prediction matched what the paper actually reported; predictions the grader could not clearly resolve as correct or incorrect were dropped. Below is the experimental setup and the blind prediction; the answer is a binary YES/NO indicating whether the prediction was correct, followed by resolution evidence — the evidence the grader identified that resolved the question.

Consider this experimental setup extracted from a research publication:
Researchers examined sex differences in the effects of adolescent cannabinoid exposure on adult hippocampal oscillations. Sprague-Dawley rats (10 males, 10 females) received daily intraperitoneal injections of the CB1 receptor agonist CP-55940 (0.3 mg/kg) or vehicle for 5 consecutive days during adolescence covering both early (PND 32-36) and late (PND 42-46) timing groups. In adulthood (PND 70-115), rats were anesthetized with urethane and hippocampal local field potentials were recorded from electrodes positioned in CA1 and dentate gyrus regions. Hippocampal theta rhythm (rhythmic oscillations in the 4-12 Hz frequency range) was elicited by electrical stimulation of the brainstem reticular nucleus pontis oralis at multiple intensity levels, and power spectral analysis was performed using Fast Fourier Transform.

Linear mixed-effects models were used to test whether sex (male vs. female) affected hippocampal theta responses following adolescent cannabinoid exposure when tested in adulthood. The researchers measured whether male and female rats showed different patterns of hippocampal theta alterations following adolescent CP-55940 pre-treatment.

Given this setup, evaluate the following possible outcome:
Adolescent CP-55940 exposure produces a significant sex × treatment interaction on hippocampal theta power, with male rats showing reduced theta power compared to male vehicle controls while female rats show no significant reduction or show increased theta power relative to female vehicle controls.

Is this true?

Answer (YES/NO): NO